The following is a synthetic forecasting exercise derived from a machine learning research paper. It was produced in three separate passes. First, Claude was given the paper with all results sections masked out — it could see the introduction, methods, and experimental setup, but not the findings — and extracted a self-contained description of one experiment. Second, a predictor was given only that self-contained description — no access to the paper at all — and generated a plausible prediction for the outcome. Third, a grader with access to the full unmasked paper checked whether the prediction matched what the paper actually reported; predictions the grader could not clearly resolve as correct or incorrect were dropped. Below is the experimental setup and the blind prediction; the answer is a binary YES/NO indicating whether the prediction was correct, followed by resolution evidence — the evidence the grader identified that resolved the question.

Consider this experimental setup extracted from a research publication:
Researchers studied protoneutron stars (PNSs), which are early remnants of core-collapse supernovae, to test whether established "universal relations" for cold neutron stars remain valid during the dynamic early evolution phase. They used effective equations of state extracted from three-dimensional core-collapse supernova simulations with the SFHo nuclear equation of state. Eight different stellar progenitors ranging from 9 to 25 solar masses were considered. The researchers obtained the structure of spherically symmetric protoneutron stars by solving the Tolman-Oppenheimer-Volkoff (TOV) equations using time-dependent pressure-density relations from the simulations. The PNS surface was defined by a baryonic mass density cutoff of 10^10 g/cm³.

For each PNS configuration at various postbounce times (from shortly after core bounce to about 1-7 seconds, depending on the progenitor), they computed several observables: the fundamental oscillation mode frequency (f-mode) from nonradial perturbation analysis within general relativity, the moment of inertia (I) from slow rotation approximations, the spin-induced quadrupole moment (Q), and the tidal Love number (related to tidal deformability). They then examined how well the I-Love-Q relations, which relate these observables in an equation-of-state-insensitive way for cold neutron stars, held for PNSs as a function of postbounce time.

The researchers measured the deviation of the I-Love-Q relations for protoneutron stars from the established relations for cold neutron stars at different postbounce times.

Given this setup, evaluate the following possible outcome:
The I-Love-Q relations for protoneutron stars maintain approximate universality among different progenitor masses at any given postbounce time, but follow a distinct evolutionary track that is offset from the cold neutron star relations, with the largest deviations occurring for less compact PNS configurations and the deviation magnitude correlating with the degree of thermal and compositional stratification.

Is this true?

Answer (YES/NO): YES